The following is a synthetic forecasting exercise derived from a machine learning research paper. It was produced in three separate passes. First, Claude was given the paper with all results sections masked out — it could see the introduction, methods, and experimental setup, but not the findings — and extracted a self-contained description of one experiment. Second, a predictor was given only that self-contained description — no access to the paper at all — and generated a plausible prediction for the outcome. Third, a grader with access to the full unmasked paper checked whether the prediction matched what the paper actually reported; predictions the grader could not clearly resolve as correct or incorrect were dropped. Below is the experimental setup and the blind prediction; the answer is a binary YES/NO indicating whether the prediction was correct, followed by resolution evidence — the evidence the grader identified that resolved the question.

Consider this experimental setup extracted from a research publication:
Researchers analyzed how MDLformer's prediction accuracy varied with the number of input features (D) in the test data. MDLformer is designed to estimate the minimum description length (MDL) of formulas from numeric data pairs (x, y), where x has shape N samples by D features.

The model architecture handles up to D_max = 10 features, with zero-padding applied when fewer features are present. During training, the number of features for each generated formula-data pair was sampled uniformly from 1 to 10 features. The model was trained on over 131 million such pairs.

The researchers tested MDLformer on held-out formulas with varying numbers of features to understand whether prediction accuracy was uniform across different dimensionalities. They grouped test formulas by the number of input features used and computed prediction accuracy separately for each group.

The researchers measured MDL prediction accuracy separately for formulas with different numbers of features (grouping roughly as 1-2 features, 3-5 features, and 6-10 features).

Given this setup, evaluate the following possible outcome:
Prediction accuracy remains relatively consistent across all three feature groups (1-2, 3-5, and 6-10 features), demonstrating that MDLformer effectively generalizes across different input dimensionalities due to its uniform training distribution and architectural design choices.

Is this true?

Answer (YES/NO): YES